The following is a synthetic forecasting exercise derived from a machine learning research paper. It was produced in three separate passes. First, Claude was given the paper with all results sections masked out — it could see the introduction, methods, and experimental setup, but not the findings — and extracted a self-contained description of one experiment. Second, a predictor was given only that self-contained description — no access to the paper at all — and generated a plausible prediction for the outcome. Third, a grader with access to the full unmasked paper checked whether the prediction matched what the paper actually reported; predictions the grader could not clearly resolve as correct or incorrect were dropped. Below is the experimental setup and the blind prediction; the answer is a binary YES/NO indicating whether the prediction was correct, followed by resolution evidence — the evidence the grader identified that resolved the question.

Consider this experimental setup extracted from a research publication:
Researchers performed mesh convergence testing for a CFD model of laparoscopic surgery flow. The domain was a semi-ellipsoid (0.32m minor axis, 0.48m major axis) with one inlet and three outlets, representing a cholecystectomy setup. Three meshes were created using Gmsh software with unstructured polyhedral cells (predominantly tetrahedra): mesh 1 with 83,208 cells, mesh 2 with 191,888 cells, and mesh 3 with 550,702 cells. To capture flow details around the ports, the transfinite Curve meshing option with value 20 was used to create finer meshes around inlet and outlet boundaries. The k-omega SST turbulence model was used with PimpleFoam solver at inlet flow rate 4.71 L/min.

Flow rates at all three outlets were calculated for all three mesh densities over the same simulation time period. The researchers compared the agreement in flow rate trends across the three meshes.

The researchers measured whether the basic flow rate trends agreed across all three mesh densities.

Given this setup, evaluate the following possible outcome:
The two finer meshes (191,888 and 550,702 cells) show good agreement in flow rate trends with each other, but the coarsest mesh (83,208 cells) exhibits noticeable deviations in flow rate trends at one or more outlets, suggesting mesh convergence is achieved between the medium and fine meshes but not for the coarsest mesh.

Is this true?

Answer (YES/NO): NO